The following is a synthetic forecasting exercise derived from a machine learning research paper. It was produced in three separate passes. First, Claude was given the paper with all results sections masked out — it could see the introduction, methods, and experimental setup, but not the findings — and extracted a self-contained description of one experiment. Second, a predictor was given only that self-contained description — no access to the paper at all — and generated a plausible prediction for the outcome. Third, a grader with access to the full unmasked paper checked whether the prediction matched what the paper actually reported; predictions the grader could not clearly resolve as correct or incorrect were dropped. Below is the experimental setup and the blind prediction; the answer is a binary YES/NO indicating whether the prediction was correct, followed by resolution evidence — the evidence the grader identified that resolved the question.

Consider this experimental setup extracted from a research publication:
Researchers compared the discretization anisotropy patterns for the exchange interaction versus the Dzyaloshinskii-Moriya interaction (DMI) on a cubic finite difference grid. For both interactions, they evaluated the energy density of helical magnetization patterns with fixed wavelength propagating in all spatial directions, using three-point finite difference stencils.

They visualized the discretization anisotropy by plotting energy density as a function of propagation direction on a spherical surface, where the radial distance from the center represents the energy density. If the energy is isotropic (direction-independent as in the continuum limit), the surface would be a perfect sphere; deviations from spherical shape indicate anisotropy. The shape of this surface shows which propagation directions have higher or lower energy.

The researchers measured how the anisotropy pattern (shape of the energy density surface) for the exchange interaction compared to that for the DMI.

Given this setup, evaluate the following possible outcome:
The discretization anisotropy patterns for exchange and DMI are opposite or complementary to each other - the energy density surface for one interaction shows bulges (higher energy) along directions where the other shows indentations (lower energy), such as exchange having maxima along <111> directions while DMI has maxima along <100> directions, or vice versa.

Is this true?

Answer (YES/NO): YES